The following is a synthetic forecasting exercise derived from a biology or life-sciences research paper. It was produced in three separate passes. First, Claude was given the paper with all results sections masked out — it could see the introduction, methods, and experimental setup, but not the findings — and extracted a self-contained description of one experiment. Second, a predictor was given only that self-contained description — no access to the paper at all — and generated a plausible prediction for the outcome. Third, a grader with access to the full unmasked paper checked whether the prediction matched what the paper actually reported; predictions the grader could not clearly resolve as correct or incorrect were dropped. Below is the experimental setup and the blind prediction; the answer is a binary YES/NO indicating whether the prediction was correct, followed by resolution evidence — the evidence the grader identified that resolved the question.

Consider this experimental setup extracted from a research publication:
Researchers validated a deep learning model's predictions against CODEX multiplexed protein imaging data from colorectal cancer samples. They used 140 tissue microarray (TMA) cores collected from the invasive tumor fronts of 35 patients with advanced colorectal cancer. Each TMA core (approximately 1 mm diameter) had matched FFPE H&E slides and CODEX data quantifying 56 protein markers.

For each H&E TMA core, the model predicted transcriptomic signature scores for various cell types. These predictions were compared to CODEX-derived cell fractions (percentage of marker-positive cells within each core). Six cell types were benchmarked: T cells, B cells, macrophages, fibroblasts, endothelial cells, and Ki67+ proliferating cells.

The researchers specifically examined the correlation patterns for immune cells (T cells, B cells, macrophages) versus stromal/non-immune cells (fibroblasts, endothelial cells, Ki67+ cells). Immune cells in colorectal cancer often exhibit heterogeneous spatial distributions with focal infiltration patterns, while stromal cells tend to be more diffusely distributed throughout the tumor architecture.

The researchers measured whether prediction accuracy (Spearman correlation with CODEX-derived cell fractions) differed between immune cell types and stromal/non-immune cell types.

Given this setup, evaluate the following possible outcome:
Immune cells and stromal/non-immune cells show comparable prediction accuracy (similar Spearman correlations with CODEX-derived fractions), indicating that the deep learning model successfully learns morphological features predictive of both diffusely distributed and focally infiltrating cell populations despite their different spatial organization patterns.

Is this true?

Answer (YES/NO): YES